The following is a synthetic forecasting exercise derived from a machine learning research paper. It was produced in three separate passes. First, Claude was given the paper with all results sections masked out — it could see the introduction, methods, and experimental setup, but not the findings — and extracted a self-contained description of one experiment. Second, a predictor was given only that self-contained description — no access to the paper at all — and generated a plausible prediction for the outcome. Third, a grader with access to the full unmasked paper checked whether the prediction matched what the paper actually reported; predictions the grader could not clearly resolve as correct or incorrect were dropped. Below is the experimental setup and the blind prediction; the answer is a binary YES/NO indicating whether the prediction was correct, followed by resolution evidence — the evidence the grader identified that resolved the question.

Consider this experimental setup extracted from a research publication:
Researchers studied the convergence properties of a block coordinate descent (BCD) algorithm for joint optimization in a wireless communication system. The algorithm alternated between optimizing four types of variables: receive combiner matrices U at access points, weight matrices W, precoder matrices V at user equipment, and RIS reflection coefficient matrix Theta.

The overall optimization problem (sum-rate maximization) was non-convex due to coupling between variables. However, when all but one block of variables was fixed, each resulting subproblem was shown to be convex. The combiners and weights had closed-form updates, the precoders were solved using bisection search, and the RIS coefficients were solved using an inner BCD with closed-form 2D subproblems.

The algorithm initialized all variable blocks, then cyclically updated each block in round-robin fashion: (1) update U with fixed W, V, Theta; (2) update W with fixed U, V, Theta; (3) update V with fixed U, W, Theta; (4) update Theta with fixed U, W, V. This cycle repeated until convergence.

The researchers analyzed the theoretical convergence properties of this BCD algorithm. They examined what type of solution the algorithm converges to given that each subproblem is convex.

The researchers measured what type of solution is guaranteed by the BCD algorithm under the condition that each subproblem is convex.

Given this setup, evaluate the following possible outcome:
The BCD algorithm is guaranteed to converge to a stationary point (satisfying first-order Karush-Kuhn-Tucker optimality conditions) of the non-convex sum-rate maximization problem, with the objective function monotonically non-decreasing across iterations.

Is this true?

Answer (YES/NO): NO